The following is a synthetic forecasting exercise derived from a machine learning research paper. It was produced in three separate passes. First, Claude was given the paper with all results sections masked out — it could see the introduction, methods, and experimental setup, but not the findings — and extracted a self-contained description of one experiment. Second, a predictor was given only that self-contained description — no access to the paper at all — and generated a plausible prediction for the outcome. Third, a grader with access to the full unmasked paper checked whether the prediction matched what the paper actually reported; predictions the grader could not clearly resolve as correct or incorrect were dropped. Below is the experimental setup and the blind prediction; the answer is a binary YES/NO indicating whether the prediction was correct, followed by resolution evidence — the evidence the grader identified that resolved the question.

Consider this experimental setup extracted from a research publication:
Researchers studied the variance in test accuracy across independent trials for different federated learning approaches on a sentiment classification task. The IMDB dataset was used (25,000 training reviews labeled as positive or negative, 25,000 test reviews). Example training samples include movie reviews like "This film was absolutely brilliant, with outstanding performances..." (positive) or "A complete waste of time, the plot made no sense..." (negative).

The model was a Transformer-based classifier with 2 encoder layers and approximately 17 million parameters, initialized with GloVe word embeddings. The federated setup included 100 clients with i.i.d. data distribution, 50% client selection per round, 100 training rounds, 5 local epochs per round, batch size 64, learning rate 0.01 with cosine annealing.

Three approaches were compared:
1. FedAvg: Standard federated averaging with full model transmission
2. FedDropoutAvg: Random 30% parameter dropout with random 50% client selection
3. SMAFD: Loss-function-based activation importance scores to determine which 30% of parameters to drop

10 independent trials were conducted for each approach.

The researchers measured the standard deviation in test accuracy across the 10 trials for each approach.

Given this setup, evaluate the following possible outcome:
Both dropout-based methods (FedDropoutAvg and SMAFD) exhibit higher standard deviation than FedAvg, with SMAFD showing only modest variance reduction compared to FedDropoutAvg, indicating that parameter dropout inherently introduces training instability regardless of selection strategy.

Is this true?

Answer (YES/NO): NO